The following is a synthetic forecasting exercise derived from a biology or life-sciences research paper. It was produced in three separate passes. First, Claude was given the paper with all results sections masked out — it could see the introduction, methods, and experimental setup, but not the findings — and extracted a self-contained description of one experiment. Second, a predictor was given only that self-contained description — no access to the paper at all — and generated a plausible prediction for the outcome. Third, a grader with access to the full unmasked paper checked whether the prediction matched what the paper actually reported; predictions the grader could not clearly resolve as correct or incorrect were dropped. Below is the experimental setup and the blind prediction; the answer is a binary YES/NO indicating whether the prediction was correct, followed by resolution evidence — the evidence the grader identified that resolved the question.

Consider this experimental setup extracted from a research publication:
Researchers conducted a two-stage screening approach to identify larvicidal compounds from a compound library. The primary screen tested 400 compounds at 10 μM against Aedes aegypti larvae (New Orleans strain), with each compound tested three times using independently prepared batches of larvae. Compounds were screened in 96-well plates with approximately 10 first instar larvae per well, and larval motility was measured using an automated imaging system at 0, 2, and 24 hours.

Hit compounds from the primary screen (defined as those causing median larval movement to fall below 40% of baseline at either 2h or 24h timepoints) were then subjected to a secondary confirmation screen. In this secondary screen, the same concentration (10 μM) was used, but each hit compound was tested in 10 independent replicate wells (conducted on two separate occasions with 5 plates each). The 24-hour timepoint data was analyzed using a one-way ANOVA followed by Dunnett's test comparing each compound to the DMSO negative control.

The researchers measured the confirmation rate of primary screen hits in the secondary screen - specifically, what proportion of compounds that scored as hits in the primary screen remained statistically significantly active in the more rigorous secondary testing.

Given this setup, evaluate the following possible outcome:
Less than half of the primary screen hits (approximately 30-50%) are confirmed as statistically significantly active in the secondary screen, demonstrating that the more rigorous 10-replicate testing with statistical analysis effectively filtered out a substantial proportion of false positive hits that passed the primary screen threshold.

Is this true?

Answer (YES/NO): NO